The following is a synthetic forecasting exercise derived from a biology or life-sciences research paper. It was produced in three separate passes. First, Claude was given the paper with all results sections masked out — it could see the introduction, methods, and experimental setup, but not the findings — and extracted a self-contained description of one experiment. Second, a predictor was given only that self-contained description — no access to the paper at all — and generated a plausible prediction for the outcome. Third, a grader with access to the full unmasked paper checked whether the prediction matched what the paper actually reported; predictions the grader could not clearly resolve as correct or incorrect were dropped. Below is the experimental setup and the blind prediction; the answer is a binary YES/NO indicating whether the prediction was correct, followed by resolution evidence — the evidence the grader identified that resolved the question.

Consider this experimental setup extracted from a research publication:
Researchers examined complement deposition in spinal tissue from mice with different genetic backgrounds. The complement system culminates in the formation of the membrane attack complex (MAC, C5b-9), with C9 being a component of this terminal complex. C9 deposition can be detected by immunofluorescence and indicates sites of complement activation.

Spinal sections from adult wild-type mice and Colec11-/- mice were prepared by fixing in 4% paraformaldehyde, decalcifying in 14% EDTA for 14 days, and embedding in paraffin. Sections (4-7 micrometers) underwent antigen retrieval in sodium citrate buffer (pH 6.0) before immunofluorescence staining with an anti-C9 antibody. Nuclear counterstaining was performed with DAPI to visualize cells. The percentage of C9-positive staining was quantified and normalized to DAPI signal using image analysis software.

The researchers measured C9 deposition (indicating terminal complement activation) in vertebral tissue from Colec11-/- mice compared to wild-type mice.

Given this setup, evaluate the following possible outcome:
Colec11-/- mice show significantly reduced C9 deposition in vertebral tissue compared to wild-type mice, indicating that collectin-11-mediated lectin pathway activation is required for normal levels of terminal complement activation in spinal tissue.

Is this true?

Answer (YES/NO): NO